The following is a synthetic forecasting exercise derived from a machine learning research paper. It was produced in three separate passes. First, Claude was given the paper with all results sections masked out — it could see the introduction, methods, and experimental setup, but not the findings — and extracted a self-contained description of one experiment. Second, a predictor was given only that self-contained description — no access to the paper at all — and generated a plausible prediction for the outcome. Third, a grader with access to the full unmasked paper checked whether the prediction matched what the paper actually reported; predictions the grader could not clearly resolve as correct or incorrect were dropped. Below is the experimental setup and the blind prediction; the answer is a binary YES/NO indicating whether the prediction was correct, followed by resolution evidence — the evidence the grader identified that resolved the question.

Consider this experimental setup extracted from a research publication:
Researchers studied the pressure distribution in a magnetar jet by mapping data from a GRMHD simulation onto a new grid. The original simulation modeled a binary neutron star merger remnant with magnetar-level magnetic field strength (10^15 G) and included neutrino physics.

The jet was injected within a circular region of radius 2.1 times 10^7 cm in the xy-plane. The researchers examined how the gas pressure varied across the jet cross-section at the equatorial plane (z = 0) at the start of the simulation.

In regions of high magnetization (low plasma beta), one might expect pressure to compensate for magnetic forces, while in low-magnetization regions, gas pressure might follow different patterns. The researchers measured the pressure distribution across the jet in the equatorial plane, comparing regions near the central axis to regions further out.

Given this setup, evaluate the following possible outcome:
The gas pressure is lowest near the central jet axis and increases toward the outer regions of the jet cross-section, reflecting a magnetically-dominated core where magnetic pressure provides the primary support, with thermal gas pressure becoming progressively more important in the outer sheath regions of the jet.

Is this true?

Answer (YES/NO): NO